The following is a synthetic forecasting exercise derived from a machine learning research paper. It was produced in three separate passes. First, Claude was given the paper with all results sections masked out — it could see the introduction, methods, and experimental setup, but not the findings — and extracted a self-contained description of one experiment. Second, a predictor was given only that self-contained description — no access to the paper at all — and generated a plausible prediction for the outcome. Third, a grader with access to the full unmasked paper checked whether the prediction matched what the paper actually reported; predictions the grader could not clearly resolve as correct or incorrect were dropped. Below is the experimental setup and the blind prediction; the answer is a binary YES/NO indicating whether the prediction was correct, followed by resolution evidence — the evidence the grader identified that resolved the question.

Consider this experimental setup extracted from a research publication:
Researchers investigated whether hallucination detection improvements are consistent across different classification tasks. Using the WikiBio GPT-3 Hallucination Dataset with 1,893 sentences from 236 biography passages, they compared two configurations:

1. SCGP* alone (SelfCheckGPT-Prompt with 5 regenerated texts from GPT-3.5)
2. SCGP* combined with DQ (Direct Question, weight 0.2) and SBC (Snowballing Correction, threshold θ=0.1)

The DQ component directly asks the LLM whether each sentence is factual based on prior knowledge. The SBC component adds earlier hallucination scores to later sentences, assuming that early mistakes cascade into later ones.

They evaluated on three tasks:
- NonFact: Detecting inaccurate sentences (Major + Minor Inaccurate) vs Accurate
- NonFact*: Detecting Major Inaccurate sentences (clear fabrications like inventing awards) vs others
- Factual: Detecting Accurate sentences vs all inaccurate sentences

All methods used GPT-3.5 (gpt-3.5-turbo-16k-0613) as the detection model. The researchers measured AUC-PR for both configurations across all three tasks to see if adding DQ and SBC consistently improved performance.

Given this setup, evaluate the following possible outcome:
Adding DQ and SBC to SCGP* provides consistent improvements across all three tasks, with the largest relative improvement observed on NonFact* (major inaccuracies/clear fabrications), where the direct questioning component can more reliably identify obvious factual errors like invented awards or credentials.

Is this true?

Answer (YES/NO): NO